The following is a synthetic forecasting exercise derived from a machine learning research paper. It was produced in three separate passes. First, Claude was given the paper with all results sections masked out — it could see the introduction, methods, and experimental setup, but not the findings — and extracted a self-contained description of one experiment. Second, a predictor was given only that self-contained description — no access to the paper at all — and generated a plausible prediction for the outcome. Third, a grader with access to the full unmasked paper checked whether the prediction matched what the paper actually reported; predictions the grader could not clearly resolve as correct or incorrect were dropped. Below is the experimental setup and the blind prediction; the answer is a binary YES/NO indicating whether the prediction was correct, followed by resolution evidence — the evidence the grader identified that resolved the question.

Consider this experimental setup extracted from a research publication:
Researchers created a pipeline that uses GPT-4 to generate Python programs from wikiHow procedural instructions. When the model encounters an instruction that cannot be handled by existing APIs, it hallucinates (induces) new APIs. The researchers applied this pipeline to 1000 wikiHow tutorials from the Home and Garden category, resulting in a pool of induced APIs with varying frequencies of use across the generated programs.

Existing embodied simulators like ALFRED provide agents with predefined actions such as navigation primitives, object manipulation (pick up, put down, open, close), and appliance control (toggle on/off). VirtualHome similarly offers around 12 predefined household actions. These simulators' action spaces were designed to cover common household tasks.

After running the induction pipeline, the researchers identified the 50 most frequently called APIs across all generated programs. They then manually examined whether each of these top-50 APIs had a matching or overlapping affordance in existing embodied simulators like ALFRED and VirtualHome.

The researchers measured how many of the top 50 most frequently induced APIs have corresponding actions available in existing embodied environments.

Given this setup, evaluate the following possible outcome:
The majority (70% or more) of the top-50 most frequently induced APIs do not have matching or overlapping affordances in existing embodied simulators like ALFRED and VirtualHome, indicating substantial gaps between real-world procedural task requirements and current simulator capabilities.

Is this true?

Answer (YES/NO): YES